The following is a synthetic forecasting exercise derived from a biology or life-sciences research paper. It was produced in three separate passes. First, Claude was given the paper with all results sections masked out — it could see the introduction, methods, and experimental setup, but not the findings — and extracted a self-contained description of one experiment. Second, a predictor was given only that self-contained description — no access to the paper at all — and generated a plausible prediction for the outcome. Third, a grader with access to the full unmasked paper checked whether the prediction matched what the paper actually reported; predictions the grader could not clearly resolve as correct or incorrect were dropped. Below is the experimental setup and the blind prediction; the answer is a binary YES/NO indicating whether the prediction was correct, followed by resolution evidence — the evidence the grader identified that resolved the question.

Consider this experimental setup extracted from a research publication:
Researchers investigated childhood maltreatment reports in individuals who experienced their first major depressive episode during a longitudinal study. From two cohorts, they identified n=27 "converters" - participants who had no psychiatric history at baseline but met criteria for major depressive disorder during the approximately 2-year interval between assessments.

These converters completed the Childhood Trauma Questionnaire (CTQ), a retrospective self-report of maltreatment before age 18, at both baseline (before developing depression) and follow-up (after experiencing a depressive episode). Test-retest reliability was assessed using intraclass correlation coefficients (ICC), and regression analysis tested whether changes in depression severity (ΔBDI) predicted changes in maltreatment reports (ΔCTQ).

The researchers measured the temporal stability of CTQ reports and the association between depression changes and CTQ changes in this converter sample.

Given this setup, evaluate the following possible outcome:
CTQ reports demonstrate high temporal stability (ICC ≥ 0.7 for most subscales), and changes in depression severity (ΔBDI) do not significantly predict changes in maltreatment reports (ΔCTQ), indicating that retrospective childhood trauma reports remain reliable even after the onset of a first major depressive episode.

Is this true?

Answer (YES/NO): YES